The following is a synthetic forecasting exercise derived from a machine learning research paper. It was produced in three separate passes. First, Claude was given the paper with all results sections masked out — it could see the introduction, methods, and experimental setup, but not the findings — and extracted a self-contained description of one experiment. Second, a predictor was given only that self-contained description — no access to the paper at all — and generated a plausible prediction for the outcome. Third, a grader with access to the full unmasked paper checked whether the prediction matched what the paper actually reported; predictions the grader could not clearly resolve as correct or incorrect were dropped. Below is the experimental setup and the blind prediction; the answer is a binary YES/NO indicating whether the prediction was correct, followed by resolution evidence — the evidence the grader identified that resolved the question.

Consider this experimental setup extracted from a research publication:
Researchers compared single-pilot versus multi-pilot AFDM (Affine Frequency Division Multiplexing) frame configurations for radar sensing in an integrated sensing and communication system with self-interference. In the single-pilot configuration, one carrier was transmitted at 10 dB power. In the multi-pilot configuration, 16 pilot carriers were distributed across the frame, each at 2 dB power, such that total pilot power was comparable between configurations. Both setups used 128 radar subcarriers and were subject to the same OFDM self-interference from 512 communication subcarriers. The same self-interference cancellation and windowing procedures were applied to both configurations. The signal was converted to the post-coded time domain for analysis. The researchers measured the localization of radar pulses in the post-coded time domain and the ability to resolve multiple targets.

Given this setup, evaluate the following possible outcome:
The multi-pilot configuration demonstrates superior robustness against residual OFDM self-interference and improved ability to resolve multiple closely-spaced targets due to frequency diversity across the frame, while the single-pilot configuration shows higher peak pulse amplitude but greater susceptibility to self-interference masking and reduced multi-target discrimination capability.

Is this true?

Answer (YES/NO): NO